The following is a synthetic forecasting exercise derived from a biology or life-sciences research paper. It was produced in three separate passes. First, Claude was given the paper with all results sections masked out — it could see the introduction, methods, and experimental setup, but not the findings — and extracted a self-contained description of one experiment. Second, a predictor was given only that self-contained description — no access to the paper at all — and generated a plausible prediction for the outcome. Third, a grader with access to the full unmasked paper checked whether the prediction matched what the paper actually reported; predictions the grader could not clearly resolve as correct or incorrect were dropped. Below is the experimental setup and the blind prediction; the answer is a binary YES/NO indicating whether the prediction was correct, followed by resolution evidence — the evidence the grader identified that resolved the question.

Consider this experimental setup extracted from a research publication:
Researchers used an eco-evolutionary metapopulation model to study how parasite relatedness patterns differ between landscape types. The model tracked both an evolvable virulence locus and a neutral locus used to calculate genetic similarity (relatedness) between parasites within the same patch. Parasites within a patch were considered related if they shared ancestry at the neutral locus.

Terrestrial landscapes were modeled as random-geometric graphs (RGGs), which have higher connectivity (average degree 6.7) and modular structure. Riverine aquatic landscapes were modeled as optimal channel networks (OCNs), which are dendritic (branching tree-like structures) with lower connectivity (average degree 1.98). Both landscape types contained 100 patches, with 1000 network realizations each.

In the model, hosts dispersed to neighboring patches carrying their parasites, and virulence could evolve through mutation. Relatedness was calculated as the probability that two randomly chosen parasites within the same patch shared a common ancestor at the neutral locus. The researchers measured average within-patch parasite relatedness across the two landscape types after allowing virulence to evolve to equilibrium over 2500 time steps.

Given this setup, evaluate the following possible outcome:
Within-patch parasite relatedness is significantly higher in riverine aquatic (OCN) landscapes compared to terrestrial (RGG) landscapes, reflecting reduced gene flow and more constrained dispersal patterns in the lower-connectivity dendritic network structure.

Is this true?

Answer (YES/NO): NO